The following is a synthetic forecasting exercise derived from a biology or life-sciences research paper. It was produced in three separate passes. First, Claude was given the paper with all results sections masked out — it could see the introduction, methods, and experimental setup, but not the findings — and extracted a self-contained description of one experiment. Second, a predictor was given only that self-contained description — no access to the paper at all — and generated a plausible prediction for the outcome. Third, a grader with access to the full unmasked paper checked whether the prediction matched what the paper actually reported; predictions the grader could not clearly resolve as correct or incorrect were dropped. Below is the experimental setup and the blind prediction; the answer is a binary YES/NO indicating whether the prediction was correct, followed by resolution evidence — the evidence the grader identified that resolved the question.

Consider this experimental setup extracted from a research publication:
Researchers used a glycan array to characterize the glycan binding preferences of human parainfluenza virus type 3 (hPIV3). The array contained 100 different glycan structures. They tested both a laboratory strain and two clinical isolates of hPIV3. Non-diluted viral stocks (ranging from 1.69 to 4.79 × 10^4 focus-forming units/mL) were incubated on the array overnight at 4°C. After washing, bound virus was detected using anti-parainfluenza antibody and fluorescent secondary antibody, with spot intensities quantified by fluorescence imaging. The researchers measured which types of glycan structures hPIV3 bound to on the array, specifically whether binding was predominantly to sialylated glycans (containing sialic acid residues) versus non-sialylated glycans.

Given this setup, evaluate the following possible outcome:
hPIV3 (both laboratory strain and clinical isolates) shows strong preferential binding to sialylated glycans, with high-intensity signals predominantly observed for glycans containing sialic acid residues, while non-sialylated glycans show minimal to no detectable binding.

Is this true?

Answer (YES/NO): NO